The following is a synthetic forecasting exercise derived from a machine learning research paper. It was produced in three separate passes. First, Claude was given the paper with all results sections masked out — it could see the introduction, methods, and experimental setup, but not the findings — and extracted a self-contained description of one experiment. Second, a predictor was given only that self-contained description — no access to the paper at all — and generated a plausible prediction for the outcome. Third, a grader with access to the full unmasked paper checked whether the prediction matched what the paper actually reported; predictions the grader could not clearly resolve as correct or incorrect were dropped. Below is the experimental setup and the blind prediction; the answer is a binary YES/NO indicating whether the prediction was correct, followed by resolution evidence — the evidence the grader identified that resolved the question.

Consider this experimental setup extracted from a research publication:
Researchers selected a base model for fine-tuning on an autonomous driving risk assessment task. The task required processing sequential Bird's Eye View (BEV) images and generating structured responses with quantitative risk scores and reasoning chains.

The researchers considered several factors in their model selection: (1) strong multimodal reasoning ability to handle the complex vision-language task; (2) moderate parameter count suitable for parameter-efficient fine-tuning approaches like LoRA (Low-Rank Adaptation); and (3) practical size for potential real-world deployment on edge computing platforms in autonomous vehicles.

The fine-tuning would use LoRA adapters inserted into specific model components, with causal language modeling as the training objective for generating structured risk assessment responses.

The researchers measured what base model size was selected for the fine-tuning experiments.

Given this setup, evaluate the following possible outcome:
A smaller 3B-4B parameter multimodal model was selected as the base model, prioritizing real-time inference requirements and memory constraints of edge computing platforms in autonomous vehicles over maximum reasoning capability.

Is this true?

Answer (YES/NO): NO